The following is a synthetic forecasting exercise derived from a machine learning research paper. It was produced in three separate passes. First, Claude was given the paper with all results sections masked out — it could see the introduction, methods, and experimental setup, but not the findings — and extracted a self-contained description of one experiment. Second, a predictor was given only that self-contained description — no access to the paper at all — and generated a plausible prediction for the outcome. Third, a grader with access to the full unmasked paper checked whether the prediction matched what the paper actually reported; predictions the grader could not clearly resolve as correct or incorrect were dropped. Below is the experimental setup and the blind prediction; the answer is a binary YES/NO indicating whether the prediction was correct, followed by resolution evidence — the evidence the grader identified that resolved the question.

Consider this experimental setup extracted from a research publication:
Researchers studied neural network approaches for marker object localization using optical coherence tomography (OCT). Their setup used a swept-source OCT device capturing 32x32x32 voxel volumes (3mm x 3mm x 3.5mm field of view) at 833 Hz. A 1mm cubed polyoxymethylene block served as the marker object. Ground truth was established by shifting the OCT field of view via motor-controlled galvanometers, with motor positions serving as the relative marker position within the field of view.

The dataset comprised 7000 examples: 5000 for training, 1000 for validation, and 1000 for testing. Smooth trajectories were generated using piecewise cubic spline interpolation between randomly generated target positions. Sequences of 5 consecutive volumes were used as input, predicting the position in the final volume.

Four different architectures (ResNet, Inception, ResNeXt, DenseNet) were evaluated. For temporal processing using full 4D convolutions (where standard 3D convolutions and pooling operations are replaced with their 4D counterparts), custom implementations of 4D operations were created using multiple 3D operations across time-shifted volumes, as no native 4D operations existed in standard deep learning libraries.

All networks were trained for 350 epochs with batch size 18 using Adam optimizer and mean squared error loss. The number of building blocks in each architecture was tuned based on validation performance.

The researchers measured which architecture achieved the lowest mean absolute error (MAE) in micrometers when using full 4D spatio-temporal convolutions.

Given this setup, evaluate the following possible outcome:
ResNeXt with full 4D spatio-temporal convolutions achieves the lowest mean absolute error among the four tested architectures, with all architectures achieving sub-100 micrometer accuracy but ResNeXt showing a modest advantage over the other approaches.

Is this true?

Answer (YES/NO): NO